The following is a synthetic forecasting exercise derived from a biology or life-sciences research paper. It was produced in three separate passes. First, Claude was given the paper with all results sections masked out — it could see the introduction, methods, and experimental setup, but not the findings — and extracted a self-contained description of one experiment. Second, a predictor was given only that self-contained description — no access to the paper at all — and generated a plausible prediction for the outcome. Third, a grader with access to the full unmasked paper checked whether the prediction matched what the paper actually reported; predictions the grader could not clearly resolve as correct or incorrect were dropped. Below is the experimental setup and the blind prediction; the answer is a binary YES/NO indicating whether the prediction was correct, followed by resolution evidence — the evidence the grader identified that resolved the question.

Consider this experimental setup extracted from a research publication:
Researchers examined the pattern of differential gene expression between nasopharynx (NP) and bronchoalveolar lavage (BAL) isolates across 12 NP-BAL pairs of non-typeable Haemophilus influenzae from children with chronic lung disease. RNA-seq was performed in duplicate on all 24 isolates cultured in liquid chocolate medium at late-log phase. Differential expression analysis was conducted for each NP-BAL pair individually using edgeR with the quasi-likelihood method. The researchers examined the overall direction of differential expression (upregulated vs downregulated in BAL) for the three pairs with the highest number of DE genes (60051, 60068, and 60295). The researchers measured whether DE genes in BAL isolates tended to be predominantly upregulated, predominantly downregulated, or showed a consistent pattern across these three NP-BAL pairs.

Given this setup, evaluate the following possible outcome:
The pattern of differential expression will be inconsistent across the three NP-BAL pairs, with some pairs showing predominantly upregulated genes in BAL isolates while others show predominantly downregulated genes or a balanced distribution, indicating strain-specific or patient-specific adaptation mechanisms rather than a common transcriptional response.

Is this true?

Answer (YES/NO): YES